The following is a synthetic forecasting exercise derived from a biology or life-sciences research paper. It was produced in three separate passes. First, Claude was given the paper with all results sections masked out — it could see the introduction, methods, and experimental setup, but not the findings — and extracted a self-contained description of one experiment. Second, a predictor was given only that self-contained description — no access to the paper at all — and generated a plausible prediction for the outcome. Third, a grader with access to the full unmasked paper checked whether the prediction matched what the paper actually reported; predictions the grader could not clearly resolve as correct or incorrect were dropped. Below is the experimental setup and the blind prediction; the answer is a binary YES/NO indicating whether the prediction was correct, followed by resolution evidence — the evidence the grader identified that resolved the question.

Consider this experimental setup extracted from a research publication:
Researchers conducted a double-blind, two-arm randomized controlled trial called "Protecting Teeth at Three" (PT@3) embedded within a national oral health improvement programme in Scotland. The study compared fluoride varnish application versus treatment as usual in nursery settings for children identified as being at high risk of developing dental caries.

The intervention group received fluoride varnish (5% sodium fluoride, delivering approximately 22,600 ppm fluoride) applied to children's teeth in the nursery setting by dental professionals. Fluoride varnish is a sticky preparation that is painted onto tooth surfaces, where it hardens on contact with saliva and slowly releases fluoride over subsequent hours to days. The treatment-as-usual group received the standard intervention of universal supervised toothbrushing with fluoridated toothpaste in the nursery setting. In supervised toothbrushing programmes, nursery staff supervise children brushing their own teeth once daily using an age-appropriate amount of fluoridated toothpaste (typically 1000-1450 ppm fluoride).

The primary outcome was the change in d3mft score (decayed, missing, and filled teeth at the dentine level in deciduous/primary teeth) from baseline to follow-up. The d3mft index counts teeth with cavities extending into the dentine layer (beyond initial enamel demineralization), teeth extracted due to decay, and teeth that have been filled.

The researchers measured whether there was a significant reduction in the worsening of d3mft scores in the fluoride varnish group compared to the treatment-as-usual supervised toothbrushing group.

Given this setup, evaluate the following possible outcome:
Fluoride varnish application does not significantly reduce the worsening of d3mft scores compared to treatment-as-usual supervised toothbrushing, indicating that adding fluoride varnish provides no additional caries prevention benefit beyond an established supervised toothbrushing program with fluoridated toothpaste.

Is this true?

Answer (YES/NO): YES